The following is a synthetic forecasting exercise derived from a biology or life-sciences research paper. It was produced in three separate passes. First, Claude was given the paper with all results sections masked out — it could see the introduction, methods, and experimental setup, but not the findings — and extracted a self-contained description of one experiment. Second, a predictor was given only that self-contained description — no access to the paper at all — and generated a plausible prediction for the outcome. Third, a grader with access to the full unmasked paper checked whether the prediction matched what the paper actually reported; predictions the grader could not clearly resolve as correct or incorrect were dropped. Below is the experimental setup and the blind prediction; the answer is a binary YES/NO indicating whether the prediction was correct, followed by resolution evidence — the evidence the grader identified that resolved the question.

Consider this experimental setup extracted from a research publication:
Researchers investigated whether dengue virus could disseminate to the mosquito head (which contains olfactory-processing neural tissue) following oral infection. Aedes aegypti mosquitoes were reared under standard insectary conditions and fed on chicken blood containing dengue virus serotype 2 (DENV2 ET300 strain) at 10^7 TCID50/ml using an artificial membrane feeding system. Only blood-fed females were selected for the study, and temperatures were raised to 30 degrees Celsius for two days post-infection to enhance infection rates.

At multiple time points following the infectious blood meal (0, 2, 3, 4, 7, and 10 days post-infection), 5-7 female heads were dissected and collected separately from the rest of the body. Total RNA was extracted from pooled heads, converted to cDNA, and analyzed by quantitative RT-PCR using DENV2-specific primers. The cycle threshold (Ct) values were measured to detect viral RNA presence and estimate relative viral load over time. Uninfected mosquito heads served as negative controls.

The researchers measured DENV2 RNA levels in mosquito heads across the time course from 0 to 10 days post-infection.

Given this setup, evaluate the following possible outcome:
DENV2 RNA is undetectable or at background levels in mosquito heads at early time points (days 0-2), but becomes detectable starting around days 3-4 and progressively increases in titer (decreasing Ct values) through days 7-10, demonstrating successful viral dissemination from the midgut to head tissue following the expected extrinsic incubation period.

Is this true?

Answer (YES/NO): YES